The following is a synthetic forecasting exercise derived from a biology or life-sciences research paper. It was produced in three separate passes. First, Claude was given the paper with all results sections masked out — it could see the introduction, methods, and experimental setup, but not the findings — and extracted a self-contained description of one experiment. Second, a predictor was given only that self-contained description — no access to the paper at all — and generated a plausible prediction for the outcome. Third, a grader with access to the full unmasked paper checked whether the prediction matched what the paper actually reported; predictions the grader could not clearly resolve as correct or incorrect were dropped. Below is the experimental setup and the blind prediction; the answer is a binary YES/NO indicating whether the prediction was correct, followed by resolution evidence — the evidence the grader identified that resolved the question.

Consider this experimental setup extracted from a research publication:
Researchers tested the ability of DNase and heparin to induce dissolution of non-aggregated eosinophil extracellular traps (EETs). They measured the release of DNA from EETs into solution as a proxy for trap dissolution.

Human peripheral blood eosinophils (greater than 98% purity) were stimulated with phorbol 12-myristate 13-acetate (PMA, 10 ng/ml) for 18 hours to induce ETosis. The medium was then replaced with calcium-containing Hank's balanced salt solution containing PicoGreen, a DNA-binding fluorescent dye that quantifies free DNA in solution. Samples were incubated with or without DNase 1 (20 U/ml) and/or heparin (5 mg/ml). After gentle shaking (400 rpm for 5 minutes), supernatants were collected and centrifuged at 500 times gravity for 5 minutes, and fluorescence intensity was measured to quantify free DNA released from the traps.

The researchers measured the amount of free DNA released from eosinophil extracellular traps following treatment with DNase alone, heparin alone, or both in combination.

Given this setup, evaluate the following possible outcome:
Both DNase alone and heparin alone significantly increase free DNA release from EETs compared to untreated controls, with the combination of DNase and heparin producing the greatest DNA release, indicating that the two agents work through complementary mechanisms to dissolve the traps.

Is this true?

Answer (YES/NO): NO